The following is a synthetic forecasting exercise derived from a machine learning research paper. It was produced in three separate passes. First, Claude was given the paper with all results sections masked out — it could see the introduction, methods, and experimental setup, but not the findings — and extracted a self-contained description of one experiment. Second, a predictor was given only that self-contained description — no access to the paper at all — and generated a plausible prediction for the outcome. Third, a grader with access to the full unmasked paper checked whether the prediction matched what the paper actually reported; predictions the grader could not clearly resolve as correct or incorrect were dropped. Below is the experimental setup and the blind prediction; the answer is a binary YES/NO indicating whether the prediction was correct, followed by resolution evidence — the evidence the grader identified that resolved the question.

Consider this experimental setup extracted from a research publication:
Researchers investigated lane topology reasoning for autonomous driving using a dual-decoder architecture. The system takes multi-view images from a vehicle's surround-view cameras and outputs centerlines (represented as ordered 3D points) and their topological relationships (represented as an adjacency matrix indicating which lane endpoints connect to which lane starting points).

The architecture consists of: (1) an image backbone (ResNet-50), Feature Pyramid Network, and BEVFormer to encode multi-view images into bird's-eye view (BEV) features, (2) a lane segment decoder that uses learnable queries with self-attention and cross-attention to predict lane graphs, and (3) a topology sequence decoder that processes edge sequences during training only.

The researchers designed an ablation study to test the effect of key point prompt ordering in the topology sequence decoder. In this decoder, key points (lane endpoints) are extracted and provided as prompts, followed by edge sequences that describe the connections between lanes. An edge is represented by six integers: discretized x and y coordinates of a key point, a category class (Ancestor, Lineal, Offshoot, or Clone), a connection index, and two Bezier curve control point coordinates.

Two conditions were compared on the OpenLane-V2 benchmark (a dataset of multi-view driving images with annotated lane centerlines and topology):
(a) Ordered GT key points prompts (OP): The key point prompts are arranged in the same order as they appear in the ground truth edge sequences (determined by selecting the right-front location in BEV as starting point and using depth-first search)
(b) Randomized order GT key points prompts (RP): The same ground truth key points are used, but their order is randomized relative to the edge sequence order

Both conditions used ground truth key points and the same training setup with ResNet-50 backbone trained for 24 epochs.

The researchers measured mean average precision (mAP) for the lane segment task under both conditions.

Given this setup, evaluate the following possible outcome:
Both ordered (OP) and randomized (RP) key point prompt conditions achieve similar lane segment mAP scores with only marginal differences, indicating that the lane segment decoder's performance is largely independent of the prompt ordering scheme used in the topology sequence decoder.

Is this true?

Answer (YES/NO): NO